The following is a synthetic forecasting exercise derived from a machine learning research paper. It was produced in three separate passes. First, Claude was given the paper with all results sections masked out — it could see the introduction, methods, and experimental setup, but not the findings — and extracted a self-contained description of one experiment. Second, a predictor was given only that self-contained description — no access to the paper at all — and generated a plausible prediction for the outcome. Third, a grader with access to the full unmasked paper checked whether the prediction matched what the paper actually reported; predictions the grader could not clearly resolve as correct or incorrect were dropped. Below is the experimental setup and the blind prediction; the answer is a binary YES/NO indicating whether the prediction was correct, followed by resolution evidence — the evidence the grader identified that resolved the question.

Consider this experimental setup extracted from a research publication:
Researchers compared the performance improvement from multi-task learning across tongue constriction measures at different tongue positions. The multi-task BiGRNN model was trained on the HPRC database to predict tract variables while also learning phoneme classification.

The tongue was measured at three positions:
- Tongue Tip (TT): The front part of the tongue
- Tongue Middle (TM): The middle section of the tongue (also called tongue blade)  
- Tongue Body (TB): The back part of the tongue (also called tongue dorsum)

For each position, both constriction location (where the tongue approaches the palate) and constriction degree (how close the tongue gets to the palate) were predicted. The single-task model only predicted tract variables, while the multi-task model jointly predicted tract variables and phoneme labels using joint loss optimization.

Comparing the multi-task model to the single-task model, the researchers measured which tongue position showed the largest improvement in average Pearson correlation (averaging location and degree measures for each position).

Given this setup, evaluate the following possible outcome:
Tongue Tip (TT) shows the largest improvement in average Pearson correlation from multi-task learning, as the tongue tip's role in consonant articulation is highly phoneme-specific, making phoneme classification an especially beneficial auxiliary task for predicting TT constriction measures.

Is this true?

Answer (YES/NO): NO